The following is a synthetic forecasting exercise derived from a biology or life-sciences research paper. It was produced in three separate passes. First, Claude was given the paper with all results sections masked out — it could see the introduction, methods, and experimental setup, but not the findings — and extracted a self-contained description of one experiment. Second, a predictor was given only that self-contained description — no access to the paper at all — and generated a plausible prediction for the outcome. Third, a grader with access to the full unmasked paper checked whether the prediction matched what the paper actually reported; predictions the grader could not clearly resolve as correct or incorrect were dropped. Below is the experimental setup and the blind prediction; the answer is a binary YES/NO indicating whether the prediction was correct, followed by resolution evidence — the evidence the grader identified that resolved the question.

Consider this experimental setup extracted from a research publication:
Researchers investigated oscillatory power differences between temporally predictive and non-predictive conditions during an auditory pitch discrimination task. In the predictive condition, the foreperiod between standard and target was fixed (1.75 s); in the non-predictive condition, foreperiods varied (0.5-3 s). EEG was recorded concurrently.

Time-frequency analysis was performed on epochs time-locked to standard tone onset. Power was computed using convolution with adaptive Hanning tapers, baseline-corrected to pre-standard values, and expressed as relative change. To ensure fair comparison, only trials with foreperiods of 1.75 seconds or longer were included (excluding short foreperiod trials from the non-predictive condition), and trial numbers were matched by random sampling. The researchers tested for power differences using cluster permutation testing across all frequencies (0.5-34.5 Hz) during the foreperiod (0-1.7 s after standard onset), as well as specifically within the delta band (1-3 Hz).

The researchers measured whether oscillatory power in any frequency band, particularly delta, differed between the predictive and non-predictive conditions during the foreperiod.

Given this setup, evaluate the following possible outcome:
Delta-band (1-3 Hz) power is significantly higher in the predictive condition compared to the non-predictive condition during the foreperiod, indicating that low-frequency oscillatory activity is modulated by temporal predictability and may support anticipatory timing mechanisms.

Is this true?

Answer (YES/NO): NO